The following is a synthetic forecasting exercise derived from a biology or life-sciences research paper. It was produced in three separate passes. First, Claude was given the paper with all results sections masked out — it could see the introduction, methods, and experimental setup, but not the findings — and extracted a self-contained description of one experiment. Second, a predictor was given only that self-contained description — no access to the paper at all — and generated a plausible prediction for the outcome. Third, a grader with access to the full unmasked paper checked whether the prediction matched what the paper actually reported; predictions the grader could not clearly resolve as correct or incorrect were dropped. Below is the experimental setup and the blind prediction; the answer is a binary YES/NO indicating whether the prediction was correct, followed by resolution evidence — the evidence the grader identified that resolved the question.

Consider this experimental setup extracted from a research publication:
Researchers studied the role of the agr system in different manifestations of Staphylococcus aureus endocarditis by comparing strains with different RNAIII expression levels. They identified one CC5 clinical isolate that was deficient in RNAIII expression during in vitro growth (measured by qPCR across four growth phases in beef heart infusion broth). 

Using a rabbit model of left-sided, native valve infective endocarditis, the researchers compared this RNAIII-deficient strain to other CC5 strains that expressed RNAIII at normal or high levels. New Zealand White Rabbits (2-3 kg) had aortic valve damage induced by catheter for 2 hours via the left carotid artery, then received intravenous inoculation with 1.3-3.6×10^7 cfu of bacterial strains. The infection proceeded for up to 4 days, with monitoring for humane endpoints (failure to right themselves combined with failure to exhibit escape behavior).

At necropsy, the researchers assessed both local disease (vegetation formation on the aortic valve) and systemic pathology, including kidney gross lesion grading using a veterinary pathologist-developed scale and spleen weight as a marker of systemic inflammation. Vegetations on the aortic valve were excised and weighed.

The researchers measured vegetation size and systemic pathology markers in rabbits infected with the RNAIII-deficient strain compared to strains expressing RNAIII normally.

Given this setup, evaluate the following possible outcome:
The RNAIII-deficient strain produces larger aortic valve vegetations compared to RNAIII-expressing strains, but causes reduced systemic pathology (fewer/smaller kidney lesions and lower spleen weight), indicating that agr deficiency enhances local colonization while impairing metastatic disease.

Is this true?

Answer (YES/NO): YES